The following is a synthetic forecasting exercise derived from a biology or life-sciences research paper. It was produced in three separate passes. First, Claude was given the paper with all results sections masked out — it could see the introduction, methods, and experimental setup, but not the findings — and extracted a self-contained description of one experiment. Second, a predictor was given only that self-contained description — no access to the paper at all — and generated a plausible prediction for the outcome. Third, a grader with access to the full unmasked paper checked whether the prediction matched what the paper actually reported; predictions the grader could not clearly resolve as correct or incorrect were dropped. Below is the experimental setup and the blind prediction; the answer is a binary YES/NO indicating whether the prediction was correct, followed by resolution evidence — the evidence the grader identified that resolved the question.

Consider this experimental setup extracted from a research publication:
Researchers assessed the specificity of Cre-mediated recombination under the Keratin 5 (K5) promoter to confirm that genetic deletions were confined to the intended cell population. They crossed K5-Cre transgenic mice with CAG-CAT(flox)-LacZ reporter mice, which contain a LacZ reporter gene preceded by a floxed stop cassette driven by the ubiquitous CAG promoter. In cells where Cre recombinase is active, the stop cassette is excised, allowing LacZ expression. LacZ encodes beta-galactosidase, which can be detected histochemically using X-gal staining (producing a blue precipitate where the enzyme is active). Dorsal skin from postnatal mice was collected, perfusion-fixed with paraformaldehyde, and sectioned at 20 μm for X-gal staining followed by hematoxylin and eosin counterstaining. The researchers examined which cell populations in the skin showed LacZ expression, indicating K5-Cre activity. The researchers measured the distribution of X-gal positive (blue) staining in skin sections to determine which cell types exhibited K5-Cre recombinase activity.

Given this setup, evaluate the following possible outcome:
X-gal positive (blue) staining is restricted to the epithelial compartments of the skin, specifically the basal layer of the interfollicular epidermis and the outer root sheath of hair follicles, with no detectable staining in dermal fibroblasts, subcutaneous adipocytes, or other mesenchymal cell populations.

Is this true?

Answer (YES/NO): NO